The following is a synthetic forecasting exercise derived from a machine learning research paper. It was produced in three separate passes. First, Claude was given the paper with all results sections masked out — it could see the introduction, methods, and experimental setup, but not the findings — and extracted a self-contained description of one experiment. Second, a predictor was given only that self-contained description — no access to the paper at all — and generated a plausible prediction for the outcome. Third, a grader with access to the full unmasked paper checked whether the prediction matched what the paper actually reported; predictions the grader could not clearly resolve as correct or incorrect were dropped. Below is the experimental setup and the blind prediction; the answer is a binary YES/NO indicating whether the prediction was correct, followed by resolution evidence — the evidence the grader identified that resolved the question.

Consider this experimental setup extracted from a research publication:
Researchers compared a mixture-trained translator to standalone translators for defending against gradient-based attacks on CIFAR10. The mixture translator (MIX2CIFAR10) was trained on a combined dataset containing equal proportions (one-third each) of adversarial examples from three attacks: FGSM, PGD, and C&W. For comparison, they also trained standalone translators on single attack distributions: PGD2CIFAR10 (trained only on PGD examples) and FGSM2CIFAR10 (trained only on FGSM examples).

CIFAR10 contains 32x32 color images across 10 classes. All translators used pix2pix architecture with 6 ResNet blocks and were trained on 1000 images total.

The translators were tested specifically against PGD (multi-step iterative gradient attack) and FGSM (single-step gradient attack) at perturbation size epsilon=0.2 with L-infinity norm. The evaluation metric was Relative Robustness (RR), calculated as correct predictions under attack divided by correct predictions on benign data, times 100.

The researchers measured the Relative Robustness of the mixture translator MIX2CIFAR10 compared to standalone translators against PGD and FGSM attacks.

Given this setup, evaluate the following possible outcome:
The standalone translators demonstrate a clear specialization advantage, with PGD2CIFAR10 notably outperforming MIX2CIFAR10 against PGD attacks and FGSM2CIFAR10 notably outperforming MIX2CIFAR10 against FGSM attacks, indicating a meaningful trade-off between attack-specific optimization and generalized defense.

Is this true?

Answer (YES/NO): NO